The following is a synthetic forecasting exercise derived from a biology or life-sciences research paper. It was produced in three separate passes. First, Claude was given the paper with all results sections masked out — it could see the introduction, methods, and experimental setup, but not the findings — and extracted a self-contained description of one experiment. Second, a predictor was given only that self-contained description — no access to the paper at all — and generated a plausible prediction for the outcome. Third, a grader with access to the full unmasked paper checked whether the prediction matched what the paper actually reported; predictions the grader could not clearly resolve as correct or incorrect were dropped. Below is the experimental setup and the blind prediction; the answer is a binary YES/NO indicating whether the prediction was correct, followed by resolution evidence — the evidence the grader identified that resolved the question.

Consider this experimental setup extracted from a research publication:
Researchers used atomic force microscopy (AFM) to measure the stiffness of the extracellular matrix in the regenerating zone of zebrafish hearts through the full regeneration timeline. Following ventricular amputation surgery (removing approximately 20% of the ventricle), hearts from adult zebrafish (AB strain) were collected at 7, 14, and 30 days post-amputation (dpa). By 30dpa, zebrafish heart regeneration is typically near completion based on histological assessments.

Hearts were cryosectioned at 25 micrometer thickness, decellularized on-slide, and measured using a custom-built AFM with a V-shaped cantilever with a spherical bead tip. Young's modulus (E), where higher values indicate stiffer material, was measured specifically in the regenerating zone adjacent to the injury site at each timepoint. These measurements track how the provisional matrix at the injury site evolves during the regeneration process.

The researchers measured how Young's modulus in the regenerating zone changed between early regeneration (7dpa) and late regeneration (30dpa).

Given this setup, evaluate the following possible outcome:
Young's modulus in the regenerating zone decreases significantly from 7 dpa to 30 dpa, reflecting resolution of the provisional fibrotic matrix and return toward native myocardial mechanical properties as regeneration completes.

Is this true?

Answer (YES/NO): NO